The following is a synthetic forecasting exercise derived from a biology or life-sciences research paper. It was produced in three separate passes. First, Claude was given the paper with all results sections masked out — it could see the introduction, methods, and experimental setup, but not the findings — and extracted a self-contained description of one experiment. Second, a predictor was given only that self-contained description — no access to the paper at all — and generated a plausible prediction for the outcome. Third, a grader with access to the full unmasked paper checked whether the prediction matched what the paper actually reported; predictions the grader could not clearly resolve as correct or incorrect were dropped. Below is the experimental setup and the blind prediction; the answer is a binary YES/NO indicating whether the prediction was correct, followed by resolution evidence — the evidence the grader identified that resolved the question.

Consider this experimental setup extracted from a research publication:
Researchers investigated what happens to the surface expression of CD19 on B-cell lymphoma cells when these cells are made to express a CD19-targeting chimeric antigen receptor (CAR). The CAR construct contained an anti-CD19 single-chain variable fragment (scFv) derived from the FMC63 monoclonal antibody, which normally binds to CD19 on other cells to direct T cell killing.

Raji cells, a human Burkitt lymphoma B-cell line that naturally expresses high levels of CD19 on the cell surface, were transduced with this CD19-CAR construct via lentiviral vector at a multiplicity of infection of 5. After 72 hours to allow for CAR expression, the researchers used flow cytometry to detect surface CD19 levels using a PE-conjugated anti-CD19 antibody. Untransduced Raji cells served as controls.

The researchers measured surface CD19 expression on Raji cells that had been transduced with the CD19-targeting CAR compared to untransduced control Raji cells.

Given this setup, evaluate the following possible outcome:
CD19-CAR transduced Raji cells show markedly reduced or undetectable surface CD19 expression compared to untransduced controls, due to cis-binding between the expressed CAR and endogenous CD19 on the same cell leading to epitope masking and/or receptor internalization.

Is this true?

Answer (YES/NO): YES